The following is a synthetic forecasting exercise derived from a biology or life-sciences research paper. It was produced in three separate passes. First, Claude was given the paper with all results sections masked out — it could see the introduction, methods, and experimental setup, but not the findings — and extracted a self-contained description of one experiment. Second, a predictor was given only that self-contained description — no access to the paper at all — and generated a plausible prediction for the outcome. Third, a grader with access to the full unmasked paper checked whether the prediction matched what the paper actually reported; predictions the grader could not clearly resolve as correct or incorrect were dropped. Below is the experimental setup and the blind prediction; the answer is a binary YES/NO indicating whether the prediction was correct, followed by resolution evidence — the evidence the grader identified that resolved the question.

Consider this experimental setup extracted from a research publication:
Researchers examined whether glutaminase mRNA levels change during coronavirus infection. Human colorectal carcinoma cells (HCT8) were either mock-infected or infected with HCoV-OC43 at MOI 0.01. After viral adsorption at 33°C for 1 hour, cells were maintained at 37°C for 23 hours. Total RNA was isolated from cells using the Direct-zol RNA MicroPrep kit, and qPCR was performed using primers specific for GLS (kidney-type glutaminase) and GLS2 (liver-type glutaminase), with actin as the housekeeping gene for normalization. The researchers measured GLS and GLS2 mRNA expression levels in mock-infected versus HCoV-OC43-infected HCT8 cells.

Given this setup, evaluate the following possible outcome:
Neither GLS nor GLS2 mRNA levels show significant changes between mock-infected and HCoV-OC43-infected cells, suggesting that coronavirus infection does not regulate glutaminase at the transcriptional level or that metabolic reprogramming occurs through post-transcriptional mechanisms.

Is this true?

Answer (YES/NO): NO